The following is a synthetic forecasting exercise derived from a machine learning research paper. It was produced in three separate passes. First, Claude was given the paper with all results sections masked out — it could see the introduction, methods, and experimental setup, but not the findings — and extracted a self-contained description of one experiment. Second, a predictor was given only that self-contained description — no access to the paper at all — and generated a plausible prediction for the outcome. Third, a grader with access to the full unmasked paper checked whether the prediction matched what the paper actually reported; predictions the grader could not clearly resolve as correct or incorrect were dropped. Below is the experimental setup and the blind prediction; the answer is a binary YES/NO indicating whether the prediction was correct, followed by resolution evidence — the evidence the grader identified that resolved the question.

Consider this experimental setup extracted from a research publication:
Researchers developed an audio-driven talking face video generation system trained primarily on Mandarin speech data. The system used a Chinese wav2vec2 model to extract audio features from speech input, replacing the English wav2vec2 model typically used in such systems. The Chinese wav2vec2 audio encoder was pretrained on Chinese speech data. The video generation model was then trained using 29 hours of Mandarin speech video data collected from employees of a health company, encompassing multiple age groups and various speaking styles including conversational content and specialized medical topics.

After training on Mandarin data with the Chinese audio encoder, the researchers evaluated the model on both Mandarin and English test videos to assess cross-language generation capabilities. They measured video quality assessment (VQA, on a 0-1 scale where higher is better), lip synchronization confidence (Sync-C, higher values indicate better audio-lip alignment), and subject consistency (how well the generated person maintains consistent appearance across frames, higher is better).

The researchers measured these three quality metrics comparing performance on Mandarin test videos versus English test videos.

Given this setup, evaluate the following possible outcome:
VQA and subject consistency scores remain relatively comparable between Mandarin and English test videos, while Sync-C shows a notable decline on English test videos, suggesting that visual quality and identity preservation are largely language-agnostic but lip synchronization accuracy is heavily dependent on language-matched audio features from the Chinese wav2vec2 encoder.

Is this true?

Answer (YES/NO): YES